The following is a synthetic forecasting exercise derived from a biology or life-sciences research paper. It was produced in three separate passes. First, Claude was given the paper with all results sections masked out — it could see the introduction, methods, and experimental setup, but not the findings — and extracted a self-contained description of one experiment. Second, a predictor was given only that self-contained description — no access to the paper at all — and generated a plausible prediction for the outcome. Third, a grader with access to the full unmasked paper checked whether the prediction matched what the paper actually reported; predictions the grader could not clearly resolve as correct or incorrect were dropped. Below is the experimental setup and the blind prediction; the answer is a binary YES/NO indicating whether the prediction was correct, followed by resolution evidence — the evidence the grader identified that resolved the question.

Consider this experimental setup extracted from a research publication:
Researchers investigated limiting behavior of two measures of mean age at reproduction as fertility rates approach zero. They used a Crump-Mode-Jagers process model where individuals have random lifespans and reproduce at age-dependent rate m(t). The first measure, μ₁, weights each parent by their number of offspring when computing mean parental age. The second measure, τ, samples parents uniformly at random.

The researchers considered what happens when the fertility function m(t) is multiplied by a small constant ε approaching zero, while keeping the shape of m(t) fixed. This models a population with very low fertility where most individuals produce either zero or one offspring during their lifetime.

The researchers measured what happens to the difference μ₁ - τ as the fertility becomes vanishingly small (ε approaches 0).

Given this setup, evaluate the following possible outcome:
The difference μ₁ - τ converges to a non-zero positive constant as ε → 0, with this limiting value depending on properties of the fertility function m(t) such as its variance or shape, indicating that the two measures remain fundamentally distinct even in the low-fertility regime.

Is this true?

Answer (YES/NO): NO